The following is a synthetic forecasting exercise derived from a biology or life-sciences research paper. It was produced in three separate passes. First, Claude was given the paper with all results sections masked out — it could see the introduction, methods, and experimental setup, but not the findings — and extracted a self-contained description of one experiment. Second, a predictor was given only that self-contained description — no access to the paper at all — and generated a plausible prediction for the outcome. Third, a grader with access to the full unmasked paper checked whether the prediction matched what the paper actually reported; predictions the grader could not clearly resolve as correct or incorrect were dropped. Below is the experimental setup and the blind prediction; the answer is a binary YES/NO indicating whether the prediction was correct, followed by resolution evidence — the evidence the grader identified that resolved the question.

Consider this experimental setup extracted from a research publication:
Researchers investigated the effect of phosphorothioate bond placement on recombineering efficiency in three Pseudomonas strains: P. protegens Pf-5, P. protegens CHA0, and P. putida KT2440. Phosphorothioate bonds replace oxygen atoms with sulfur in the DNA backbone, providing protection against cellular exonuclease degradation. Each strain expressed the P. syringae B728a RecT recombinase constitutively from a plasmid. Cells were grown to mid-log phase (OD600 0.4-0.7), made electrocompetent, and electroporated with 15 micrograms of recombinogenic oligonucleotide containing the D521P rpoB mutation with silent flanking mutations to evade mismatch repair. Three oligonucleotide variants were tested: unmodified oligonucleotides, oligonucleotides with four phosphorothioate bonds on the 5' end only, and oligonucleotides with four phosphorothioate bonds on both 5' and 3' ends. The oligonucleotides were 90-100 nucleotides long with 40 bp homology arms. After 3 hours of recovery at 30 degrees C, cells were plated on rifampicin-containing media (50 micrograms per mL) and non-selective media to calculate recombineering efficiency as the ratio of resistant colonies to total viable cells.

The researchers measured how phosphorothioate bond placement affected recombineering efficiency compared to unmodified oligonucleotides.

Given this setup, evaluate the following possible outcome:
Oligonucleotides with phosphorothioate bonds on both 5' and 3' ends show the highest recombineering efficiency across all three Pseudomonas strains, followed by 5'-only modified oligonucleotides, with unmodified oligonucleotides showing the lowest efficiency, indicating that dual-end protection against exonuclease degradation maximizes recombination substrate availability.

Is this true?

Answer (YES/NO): NO